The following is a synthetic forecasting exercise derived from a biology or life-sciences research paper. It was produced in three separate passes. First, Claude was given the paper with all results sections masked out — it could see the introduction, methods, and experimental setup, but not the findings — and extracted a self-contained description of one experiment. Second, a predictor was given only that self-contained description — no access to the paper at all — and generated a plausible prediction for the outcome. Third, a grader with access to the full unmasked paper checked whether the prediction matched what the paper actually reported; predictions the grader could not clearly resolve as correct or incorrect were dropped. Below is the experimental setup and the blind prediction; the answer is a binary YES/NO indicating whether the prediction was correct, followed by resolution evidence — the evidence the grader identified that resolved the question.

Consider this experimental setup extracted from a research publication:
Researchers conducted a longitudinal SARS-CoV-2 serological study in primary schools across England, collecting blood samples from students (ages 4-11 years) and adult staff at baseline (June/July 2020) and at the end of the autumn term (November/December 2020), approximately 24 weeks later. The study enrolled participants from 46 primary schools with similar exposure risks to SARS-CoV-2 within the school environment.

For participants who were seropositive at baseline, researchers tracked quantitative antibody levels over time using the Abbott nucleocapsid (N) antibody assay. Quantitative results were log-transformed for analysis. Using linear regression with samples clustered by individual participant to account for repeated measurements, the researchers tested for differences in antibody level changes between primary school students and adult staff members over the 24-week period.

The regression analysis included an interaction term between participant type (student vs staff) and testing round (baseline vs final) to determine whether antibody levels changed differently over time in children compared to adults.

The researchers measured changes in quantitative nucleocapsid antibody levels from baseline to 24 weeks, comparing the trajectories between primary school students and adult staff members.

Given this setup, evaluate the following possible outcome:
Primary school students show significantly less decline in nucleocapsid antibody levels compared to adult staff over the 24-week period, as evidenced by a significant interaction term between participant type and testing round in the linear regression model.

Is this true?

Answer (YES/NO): NO